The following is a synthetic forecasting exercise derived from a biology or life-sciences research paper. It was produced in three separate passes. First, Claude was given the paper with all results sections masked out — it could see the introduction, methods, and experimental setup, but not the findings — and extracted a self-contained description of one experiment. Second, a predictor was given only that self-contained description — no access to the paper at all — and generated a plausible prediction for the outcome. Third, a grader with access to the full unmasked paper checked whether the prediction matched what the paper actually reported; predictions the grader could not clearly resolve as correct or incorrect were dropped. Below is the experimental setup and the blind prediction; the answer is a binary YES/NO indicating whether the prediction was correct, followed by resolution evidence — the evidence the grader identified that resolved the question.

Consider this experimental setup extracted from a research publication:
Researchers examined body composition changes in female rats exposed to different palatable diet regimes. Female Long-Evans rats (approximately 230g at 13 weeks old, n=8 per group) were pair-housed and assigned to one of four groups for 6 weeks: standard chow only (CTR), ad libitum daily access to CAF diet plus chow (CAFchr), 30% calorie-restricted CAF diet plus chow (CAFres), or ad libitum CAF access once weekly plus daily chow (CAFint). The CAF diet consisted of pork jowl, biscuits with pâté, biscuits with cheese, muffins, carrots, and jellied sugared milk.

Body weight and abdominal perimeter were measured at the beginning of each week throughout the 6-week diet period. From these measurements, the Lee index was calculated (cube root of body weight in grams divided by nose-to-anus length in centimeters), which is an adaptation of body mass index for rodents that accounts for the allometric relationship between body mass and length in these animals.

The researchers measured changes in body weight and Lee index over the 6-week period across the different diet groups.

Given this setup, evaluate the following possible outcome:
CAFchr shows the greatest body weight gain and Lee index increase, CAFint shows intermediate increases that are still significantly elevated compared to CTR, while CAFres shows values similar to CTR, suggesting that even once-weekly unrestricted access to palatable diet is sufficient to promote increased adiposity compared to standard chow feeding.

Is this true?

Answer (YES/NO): NO